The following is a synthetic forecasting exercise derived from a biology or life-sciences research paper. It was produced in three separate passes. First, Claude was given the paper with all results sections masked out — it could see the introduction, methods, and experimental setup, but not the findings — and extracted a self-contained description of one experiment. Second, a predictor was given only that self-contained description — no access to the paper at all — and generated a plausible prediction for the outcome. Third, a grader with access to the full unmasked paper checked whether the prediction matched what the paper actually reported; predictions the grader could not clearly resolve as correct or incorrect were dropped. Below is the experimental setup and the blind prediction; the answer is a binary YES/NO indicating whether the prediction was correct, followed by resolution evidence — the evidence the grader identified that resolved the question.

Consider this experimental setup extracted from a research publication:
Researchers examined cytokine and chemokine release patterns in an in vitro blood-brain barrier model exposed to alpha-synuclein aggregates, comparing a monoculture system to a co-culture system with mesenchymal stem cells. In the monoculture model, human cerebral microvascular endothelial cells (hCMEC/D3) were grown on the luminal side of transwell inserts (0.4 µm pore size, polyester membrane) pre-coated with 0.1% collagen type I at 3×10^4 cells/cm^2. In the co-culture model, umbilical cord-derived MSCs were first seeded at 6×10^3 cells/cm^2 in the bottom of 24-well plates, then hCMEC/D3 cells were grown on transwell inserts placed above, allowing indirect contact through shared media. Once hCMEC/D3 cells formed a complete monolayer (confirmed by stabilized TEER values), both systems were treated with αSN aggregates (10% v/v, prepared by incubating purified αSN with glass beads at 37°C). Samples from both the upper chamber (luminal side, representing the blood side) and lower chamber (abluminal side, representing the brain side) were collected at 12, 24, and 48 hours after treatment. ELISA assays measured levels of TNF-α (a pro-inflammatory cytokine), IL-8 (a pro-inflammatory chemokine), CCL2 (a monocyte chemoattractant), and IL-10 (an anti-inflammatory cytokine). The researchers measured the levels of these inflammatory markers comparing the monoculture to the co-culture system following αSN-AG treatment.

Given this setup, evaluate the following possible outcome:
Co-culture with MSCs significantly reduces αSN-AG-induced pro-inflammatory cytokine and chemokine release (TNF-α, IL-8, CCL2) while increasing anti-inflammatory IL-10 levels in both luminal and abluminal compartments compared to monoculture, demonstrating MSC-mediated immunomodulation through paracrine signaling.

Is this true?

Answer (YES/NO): NO